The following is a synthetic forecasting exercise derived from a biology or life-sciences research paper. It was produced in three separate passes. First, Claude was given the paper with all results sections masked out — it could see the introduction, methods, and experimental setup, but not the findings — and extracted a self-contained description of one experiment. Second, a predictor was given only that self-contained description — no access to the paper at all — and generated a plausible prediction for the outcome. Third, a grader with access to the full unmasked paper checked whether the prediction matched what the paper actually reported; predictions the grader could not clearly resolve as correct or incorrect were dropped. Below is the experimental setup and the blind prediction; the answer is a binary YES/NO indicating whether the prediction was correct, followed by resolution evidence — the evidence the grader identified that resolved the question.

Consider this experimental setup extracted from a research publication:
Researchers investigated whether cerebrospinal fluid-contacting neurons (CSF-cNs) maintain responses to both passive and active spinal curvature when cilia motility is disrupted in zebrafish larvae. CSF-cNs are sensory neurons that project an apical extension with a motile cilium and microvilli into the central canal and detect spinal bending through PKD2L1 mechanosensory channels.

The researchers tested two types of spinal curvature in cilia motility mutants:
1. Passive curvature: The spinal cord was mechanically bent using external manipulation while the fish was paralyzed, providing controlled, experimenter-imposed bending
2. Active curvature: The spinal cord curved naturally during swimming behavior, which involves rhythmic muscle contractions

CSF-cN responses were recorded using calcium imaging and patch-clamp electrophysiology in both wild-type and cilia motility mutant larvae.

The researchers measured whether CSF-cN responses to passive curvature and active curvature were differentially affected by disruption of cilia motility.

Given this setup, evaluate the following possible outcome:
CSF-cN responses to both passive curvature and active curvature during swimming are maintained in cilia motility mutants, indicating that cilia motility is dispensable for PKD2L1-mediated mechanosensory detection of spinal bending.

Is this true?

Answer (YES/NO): NO